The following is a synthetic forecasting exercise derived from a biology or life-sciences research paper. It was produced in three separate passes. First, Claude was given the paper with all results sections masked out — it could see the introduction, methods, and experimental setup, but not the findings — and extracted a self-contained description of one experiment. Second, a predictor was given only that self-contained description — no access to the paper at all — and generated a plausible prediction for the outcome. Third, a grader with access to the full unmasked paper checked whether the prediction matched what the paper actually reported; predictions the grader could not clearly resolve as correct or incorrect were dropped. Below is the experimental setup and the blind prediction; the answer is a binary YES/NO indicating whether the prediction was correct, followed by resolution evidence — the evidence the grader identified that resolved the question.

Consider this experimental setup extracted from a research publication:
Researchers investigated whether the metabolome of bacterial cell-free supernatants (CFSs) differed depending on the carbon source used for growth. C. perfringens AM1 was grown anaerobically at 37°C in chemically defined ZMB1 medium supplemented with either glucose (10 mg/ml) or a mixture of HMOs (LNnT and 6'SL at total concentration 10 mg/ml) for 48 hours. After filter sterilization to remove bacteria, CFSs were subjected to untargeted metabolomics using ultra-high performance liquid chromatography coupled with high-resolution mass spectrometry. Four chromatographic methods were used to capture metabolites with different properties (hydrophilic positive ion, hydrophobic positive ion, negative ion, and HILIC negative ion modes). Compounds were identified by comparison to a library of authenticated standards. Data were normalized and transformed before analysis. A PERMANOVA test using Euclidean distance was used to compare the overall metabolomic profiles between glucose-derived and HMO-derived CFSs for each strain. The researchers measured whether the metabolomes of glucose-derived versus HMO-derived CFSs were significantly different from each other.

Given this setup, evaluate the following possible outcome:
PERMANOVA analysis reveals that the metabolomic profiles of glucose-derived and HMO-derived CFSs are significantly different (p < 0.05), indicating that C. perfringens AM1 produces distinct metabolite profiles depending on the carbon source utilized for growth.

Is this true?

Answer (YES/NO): NO